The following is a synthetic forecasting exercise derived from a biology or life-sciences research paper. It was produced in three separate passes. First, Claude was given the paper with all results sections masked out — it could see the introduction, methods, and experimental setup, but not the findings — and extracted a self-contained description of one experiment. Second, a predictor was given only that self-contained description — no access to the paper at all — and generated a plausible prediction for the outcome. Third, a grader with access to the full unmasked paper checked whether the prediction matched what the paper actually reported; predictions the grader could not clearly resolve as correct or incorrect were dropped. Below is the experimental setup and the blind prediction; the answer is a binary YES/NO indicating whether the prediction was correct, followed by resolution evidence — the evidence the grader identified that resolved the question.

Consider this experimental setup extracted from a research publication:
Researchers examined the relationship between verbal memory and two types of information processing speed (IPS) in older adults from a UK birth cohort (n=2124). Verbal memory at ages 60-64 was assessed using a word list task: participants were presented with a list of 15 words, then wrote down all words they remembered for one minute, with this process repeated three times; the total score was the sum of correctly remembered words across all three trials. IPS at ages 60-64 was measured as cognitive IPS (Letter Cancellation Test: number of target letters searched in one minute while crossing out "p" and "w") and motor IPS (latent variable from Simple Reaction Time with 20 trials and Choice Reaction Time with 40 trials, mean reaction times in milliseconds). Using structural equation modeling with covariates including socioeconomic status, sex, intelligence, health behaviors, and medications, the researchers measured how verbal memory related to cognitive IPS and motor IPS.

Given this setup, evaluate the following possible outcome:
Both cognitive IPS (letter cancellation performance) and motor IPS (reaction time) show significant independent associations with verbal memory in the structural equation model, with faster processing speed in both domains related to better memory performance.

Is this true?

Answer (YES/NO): YES